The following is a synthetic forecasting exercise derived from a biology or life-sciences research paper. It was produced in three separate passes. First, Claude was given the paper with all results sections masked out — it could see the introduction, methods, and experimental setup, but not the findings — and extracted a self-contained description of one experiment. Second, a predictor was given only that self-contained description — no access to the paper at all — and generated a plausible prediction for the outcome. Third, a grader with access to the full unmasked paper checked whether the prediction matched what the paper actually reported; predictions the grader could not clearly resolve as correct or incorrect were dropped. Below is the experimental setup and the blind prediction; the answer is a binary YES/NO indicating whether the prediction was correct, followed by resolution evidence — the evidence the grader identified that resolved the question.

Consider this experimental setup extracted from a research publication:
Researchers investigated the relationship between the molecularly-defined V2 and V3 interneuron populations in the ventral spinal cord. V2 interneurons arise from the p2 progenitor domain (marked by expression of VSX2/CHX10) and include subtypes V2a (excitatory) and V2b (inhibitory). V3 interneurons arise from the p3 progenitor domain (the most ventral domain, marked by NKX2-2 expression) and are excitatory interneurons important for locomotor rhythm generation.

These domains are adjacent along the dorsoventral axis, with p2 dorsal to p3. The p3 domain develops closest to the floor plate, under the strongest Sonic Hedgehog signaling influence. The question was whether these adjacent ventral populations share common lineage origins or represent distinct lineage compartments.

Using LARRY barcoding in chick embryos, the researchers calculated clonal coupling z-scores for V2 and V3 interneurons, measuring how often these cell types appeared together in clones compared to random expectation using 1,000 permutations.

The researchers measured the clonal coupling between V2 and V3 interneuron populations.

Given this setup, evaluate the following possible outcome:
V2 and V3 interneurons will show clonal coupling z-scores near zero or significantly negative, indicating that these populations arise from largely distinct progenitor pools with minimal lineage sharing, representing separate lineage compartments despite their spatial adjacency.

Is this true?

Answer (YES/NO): YES